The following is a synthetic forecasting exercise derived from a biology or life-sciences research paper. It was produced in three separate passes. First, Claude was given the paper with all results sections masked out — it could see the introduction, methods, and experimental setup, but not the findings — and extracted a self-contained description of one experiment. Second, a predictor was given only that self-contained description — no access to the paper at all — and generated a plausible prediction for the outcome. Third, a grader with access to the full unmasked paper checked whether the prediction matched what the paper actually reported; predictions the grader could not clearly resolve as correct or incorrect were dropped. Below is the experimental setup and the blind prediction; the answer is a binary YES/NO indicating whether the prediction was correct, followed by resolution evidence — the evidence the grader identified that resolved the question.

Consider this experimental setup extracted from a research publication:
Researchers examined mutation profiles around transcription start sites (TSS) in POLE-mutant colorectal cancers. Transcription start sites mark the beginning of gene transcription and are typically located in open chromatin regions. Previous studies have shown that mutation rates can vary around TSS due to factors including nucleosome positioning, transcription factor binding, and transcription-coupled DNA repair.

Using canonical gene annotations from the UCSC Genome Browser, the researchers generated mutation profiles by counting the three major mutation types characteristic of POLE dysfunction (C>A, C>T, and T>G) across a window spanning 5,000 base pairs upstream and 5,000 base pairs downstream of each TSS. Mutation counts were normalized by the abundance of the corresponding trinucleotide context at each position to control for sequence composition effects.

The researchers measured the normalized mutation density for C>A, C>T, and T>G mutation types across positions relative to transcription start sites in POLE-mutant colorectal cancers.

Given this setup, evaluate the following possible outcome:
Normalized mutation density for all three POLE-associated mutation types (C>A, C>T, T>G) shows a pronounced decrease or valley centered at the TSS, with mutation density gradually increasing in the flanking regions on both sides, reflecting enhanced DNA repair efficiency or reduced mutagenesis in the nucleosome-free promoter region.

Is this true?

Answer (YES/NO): NO